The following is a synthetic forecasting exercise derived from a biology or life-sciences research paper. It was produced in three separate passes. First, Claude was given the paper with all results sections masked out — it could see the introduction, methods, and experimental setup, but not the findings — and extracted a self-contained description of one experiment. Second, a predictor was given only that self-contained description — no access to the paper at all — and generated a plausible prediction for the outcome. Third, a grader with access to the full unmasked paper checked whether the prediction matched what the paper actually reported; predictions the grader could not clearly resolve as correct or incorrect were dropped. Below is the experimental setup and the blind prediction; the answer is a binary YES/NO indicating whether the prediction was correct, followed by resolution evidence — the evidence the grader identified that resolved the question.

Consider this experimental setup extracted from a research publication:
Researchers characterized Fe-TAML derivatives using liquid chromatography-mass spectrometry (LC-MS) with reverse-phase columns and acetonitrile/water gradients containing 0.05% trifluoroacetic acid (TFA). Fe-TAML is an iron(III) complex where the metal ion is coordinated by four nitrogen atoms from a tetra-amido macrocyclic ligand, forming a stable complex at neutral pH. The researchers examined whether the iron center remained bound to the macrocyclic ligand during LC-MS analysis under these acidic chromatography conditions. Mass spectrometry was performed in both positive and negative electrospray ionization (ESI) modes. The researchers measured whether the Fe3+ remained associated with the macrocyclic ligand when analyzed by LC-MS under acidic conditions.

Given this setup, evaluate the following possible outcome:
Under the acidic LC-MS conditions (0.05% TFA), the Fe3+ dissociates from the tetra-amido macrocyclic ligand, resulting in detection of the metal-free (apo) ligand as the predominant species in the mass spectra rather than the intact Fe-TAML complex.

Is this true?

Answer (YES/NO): YES